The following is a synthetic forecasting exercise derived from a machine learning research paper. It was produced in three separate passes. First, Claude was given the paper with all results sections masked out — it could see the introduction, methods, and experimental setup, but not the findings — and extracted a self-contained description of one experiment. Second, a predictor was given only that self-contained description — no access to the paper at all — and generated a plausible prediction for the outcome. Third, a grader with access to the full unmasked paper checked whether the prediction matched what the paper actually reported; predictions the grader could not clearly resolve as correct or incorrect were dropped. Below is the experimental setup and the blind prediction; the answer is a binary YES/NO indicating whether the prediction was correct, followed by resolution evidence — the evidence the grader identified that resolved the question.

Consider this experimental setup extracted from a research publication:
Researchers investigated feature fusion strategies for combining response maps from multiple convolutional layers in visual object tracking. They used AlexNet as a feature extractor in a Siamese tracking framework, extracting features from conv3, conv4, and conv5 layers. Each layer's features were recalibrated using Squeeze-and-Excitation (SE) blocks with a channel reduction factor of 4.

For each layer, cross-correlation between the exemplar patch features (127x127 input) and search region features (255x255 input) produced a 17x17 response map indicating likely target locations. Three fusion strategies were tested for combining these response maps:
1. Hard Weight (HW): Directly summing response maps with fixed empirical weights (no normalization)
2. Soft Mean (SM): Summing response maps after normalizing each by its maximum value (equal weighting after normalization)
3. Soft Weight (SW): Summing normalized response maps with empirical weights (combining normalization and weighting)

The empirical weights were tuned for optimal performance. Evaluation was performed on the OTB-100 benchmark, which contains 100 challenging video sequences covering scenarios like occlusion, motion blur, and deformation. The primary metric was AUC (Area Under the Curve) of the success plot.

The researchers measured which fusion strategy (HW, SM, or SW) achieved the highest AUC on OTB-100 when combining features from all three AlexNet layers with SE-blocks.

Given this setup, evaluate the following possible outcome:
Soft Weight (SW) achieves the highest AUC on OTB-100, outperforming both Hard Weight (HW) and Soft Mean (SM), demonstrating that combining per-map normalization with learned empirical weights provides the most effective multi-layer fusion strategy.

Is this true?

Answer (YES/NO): YES